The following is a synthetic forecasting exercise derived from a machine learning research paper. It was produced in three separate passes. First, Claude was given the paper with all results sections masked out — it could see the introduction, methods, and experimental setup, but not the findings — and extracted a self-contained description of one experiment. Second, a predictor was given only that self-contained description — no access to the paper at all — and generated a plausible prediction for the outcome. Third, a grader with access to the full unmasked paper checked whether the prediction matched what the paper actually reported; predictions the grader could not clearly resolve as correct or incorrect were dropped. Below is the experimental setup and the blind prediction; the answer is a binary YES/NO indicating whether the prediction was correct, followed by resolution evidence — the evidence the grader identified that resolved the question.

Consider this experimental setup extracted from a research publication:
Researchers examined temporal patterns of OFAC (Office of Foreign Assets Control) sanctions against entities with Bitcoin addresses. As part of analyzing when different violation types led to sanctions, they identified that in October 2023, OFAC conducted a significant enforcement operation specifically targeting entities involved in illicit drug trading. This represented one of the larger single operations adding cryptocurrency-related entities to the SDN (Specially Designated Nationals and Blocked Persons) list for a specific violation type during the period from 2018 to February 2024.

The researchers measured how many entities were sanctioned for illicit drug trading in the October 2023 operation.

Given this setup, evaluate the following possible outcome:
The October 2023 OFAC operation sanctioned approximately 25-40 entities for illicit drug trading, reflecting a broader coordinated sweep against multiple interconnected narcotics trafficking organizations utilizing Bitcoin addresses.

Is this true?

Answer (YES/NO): NO